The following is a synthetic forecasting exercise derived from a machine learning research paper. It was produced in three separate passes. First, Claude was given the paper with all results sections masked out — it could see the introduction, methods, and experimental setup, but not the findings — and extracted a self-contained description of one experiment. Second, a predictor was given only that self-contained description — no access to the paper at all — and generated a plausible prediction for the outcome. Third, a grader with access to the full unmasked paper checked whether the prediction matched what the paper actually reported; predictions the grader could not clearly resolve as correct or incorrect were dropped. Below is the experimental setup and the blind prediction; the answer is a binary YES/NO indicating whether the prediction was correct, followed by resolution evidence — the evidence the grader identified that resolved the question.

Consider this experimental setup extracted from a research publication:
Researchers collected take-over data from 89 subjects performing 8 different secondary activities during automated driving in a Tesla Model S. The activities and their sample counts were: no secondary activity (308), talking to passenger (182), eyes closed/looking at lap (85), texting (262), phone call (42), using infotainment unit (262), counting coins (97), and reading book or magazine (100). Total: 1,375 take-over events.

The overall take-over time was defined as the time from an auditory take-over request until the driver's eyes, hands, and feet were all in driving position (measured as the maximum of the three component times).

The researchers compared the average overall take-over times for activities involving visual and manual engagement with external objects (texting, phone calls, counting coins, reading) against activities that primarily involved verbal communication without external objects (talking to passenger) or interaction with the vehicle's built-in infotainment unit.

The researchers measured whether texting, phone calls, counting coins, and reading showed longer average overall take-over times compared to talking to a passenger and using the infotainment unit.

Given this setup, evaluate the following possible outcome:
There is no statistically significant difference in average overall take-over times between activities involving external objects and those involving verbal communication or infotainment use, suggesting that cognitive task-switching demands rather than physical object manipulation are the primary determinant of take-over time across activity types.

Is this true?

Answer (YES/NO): NO